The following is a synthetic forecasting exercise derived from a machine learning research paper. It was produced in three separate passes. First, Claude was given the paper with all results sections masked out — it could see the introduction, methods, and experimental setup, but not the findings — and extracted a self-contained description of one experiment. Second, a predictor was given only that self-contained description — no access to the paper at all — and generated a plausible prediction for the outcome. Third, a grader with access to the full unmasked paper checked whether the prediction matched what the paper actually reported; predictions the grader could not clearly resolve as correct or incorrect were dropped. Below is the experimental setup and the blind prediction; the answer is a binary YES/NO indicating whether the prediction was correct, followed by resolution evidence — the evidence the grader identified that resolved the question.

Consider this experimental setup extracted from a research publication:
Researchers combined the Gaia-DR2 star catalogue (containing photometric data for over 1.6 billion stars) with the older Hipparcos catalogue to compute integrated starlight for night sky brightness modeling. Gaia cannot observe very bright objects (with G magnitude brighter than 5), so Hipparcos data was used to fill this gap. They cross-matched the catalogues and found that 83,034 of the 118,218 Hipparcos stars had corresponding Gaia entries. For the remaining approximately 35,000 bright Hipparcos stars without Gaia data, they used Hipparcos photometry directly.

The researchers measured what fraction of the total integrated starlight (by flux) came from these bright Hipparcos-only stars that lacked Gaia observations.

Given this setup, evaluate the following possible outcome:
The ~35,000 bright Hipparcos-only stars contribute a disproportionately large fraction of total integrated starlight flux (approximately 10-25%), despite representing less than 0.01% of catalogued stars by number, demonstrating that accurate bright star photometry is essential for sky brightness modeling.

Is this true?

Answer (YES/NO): YES